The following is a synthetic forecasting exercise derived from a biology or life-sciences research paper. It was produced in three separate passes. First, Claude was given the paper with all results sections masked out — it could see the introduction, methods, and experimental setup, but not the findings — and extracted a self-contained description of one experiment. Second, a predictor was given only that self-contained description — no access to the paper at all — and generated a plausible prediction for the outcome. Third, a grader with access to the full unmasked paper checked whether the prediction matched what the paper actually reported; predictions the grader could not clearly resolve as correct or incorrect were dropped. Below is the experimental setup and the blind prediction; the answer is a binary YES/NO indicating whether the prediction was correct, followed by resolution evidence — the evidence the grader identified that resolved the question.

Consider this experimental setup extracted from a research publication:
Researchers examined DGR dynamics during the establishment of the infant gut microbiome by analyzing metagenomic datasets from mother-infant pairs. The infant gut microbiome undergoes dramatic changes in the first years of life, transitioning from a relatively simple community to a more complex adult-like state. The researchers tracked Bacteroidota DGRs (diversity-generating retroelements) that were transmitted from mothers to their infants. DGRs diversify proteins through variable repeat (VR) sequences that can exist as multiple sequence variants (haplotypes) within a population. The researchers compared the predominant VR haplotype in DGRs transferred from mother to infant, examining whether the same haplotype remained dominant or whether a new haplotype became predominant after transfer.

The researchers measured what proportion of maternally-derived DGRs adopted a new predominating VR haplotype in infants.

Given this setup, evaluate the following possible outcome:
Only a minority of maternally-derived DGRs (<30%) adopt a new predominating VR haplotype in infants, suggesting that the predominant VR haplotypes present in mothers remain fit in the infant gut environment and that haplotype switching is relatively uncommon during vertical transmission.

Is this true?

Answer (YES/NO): NO